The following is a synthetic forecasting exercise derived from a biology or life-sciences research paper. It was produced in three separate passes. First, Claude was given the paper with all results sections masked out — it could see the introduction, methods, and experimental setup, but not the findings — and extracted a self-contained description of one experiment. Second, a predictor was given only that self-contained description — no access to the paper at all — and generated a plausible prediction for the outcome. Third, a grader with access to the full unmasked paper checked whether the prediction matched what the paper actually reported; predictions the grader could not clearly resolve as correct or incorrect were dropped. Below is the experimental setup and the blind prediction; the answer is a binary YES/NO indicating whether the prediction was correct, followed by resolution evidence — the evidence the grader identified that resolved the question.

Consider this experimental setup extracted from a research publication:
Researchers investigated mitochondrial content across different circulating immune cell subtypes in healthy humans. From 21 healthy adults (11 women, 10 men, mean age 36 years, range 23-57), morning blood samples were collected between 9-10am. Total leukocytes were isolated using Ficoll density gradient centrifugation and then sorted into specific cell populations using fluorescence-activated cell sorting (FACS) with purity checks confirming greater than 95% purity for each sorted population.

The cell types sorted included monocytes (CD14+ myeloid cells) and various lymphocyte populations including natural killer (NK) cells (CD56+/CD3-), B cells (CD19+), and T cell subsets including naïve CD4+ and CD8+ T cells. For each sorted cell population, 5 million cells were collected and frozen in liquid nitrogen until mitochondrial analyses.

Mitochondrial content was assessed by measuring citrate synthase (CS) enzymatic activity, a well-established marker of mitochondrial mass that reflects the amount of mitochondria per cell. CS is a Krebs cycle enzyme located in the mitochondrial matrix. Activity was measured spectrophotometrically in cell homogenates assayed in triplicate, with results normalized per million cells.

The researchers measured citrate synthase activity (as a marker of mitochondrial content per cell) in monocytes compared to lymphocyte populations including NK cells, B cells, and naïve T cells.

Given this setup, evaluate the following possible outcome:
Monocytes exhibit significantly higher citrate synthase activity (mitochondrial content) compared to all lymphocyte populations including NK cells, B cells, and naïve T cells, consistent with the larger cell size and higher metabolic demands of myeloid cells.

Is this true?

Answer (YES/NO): NO